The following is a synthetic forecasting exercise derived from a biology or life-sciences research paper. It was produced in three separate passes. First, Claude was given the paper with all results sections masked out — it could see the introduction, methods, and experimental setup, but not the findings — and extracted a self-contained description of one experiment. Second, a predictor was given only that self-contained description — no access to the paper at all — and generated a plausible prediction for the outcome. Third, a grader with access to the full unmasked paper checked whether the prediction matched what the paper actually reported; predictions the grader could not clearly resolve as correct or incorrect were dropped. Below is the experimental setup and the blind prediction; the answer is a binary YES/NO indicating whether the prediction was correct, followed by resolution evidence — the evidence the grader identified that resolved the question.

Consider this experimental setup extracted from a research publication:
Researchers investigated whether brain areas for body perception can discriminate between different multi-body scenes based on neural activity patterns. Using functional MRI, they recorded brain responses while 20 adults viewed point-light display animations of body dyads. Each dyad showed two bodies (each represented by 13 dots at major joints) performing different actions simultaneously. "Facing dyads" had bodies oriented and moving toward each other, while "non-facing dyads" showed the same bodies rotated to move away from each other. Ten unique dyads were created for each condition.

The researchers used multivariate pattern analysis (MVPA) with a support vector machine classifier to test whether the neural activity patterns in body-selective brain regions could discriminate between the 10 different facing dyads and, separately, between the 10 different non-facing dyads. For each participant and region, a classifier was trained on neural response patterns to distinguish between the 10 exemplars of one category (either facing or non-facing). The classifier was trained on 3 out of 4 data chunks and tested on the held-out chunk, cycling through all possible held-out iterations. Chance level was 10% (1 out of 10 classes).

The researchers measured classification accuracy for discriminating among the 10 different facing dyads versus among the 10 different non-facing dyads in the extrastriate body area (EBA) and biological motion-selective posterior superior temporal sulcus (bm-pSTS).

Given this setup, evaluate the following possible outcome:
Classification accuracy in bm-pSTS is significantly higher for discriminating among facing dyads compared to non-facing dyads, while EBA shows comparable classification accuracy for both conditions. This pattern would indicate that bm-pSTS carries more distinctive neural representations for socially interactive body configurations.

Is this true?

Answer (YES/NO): NO